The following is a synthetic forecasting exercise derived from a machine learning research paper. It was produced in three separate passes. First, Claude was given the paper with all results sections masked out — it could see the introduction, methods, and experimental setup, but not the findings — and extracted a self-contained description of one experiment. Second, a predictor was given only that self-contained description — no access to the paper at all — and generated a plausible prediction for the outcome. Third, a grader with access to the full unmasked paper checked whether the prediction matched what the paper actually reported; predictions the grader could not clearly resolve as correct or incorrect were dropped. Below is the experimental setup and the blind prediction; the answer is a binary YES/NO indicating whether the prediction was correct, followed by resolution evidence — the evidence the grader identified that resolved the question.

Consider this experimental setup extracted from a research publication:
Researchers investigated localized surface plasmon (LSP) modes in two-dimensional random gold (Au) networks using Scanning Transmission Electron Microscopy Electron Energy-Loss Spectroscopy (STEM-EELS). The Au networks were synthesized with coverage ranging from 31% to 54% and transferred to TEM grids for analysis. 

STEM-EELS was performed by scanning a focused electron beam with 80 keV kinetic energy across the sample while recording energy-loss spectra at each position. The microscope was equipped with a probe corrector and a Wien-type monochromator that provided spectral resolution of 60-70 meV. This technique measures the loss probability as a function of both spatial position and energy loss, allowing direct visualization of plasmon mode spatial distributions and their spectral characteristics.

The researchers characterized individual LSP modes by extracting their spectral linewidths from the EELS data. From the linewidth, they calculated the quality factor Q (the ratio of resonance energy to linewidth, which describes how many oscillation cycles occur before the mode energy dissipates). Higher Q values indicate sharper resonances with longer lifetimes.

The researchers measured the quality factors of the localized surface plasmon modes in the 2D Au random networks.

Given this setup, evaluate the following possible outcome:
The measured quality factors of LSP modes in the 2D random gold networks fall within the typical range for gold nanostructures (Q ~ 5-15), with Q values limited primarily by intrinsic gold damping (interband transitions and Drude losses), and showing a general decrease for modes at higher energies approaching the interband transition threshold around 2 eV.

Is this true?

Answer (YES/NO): NO